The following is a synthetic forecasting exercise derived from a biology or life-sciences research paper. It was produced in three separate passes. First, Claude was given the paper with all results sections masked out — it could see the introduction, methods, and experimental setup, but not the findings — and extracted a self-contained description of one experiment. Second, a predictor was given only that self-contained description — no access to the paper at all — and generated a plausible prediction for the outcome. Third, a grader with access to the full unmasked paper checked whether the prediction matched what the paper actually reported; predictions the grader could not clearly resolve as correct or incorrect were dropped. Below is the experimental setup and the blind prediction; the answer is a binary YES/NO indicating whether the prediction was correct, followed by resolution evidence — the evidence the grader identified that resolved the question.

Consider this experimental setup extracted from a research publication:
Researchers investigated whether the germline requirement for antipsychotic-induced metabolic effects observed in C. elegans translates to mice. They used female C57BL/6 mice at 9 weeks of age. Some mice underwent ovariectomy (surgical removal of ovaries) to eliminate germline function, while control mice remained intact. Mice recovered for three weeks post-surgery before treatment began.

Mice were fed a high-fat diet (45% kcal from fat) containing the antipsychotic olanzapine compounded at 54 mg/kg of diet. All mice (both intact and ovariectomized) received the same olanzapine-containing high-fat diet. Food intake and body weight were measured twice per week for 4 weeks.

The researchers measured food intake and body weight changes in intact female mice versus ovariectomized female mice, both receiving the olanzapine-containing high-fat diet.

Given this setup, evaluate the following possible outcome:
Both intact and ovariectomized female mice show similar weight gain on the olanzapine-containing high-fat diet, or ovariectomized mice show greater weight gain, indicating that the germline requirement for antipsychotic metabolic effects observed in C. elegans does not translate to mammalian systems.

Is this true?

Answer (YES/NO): NO